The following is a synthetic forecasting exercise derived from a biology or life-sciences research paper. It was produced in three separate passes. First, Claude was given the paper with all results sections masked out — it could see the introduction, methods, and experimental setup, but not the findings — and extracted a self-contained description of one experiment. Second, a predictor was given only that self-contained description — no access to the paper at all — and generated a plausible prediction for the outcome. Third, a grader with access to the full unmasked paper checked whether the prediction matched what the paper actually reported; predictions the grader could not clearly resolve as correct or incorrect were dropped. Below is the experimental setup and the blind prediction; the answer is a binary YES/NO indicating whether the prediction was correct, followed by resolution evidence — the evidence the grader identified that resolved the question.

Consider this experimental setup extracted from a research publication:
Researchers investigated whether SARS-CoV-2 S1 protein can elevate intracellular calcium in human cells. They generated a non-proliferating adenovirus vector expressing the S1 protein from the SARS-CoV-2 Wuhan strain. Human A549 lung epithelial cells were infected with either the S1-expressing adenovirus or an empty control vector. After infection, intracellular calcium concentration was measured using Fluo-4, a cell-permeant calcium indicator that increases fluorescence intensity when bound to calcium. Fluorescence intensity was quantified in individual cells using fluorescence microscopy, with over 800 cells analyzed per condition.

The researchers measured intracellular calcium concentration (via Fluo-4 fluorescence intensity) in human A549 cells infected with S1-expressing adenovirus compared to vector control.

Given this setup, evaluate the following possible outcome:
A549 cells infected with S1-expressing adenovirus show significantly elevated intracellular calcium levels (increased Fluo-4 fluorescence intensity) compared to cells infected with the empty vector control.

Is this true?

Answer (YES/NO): YES